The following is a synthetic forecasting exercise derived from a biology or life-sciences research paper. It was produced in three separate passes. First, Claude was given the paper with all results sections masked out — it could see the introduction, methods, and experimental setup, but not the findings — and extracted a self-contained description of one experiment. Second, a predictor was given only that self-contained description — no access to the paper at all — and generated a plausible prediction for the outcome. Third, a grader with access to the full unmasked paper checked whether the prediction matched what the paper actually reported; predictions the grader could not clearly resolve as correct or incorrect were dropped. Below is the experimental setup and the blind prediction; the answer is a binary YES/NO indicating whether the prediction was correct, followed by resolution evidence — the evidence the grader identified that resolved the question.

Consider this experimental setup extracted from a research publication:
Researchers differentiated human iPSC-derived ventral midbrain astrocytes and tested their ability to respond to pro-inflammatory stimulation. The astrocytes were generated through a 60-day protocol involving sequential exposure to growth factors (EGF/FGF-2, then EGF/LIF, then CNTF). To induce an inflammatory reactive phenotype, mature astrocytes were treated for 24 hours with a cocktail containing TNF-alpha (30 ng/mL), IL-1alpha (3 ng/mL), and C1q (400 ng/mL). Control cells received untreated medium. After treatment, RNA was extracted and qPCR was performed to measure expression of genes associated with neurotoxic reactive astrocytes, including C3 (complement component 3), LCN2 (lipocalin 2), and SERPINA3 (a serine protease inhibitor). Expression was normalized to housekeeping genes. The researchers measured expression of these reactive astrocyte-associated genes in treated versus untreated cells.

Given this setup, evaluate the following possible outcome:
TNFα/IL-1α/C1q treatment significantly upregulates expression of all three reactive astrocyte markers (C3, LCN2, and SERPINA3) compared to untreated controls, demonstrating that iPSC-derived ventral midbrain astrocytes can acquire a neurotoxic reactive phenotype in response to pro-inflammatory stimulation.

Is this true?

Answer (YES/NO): YES